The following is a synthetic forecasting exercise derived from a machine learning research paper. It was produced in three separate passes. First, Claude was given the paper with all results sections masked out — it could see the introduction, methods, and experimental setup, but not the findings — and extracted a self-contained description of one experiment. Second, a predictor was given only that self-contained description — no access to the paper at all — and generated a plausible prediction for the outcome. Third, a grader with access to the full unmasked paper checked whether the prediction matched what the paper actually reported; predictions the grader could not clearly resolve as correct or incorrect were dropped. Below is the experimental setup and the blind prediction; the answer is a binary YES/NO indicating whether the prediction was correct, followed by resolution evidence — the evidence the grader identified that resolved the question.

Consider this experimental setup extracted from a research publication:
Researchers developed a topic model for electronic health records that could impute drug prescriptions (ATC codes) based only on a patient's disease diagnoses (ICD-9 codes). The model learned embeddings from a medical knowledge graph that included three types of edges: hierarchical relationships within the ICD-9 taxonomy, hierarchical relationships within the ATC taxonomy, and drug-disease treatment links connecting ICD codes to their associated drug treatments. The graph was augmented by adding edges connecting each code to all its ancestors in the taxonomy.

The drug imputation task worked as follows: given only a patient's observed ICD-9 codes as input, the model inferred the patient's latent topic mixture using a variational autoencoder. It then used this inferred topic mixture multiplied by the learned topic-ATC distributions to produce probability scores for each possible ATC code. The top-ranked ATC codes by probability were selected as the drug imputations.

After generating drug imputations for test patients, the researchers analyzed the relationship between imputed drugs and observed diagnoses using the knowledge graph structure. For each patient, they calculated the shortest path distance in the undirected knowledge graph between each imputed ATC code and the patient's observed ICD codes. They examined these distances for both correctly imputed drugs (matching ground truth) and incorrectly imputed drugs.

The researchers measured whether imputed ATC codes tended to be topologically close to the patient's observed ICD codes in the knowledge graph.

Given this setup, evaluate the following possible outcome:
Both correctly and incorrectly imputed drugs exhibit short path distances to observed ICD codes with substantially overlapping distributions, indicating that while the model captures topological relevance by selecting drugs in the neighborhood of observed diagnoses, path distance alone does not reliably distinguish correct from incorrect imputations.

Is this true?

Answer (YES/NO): YES